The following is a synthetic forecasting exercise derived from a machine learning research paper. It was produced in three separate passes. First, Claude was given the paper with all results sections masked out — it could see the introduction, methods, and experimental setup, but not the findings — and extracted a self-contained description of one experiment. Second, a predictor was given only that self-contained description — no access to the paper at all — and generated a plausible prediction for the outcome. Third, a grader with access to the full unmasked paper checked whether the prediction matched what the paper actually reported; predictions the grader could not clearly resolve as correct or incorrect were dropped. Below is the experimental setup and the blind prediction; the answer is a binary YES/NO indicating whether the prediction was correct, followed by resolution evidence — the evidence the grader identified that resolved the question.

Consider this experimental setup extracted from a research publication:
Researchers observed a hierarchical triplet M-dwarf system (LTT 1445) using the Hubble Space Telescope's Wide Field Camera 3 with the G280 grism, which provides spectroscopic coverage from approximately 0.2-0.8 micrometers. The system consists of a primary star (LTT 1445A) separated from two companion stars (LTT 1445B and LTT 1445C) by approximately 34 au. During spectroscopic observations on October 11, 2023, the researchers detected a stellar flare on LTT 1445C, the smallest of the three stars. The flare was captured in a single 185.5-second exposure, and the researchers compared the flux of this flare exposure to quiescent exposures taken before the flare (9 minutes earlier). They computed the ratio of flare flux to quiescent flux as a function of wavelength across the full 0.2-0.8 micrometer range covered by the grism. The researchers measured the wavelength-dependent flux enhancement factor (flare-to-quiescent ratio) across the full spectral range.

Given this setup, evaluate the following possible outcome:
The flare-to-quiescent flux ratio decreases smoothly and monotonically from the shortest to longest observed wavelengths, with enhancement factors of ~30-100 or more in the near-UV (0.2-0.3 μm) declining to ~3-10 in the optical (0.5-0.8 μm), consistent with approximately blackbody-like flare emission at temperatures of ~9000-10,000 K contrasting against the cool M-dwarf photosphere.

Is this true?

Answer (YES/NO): NO